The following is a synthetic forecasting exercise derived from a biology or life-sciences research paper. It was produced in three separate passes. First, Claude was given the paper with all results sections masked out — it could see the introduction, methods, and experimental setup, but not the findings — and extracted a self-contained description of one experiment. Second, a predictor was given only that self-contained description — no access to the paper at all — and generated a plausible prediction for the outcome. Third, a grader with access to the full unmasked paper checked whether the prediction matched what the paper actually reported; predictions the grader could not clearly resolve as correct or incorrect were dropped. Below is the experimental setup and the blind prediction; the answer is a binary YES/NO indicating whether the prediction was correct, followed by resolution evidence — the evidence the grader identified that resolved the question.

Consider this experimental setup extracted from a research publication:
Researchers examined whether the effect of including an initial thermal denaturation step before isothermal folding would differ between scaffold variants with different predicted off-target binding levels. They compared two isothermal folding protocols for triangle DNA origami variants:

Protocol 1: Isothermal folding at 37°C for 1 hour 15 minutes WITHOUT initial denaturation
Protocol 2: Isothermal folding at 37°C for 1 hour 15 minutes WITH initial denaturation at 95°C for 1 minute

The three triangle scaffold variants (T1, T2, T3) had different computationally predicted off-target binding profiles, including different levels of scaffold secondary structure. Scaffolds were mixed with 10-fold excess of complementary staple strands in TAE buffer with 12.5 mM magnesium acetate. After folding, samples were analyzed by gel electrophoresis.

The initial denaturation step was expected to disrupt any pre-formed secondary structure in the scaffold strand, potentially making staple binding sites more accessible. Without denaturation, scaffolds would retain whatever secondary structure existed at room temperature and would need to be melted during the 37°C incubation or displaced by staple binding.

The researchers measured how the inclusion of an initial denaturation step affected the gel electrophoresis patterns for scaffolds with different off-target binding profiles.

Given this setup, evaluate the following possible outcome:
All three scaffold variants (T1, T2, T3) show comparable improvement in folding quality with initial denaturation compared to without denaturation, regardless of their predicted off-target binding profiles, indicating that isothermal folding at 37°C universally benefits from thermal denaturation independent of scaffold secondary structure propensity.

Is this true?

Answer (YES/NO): NO